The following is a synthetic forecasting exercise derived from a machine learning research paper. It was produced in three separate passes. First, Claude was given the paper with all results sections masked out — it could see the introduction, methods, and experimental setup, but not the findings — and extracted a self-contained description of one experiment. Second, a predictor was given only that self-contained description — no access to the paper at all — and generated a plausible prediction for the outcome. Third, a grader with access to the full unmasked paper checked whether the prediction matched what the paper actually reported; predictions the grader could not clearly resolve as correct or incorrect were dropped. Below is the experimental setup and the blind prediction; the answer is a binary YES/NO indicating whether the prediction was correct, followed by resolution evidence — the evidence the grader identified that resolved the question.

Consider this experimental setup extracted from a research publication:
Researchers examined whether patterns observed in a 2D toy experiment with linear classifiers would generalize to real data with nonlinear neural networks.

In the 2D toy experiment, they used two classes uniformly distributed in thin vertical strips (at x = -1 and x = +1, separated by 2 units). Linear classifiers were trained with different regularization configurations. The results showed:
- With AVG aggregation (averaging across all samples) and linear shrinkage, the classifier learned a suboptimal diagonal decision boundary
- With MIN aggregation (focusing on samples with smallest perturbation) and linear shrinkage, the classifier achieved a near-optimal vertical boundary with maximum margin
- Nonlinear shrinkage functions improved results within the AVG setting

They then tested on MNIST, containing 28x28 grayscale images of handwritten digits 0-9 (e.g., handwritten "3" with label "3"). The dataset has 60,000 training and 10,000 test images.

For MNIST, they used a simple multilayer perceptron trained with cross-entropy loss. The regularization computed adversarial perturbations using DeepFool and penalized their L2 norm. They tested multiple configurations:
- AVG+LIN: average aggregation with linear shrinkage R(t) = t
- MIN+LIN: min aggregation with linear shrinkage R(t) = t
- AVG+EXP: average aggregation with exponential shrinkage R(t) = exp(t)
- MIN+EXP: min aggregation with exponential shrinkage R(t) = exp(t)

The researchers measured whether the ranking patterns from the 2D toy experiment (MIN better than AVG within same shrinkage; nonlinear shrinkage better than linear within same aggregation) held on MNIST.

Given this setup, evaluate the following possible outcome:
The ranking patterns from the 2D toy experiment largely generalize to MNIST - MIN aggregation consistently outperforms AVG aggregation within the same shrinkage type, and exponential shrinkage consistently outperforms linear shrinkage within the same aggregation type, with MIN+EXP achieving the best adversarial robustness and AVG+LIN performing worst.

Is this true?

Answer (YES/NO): NO